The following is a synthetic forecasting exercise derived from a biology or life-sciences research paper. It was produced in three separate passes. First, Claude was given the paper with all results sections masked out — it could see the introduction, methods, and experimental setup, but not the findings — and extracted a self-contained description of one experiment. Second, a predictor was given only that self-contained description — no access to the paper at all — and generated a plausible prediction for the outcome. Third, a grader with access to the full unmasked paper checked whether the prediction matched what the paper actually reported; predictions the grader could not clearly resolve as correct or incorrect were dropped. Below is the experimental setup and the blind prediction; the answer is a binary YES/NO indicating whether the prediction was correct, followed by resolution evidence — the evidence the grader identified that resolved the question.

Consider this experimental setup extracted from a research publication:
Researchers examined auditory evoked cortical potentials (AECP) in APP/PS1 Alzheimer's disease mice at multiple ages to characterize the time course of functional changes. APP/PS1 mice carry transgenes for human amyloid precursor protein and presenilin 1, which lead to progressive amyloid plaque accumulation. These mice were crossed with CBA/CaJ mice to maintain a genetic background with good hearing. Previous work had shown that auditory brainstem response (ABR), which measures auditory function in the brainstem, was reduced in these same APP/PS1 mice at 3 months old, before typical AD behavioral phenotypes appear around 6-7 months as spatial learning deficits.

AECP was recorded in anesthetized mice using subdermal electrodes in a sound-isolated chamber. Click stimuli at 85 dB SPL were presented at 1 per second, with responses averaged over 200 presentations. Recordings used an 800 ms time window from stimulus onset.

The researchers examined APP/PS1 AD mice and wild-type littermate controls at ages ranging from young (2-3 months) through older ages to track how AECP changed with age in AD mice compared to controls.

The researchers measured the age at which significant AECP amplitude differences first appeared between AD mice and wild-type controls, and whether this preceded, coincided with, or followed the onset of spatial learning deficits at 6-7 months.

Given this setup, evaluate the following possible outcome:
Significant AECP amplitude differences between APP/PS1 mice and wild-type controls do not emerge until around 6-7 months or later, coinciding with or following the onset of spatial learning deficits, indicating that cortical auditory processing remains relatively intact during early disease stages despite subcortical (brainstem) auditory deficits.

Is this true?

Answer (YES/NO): NO